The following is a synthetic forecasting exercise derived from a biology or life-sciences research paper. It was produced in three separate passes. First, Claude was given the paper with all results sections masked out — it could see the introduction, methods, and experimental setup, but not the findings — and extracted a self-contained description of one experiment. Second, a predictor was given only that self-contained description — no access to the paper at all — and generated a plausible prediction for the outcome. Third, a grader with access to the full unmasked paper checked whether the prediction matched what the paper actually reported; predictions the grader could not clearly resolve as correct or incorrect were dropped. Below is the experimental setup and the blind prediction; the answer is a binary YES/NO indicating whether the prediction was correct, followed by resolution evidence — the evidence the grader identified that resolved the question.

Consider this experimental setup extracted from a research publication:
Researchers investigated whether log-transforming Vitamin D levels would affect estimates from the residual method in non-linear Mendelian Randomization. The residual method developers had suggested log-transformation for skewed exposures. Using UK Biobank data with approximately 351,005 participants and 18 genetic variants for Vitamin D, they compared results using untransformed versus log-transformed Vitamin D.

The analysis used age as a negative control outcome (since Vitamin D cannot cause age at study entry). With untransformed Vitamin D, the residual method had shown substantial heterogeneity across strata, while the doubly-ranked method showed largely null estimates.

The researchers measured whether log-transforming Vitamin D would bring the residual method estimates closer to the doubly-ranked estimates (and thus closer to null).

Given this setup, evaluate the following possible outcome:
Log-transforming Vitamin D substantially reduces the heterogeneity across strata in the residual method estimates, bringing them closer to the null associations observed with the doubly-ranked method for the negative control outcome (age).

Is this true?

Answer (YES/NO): NO